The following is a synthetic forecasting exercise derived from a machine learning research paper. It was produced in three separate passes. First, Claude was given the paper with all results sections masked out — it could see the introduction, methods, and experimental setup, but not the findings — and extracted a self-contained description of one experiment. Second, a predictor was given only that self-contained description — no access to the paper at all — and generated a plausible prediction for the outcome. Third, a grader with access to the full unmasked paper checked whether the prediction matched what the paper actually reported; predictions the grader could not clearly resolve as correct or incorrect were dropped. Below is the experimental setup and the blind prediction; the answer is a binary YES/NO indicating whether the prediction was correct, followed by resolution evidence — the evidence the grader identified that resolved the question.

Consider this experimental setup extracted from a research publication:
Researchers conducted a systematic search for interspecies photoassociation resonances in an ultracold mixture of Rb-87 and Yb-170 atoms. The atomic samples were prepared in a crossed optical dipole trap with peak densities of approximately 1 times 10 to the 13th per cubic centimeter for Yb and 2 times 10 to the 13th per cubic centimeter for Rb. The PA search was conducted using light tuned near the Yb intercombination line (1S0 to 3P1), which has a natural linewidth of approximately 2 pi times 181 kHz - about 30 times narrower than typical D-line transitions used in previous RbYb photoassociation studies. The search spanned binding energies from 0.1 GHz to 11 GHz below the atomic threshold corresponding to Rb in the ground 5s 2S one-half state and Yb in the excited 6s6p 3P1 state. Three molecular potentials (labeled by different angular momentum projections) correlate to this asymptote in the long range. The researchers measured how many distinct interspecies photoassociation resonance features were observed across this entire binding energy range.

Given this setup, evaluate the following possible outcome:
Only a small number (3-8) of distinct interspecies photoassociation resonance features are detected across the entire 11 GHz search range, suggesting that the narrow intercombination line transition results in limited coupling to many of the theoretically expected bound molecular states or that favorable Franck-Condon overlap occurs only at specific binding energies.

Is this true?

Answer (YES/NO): NO